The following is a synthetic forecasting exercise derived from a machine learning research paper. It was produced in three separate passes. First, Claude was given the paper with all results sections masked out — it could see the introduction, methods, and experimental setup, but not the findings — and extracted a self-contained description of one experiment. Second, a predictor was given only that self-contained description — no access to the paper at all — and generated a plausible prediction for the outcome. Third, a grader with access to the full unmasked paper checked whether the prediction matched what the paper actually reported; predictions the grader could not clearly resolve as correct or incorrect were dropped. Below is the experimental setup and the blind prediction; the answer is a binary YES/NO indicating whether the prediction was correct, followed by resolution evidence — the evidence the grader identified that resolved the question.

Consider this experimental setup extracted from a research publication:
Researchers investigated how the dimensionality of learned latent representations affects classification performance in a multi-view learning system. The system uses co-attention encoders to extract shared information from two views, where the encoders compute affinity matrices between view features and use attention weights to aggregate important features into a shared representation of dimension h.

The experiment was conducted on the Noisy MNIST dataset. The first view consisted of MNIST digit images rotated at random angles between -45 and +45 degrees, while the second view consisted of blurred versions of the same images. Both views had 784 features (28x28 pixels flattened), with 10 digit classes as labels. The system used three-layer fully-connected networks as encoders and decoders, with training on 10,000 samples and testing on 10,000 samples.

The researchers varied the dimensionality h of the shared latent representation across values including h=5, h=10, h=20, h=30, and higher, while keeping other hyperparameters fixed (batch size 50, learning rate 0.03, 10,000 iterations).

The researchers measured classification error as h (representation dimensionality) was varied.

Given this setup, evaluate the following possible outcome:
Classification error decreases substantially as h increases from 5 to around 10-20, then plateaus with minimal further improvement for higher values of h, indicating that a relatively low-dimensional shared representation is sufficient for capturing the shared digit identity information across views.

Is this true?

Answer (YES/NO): YES